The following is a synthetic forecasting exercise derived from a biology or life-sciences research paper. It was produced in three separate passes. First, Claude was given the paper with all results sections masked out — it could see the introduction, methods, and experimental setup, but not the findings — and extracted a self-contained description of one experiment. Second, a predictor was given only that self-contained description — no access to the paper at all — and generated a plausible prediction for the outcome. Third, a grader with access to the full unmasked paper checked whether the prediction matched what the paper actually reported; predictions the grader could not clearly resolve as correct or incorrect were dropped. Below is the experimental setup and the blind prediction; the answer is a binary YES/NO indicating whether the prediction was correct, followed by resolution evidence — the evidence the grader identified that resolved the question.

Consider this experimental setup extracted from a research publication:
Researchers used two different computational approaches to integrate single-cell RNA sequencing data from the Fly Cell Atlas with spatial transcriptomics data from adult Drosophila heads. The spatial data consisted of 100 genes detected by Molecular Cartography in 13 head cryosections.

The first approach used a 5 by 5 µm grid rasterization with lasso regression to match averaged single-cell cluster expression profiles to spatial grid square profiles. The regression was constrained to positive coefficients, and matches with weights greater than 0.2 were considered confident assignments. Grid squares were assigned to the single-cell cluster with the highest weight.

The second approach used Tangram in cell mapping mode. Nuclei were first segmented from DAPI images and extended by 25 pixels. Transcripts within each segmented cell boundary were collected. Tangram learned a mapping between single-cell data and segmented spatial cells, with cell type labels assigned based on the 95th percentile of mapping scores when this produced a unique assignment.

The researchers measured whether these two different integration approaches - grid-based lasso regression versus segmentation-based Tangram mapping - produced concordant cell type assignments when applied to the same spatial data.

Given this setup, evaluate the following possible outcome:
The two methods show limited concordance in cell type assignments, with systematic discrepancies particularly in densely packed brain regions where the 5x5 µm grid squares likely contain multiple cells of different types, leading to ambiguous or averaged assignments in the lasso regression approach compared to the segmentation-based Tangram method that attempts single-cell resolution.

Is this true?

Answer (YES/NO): NO